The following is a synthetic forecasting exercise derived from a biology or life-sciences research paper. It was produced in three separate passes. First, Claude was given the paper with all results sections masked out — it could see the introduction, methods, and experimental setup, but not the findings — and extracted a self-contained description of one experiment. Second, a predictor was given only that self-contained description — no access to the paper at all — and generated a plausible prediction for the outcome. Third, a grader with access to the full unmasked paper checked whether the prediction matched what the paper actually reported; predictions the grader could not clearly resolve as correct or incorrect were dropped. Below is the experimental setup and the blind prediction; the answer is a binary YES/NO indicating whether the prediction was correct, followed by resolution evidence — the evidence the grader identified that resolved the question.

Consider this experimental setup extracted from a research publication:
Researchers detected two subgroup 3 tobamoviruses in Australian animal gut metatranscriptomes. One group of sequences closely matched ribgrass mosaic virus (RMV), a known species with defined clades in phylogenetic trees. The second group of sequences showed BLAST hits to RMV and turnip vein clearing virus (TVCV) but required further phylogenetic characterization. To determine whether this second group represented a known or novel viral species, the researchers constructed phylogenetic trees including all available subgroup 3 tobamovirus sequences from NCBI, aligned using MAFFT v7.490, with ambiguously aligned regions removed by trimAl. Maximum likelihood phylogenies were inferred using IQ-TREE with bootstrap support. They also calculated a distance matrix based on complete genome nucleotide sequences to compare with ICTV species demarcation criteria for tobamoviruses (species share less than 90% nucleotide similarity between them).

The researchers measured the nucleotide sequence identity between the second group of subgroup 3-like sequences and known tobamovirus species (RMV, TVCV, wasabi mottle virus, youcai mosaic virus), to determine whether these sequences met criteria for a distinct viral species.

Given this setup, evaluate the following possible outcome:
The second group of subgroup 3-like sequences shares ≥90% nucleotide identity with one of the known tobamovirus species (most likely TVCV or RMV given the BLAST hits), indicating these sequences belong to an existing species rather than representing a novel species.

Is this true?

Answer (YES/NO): NO